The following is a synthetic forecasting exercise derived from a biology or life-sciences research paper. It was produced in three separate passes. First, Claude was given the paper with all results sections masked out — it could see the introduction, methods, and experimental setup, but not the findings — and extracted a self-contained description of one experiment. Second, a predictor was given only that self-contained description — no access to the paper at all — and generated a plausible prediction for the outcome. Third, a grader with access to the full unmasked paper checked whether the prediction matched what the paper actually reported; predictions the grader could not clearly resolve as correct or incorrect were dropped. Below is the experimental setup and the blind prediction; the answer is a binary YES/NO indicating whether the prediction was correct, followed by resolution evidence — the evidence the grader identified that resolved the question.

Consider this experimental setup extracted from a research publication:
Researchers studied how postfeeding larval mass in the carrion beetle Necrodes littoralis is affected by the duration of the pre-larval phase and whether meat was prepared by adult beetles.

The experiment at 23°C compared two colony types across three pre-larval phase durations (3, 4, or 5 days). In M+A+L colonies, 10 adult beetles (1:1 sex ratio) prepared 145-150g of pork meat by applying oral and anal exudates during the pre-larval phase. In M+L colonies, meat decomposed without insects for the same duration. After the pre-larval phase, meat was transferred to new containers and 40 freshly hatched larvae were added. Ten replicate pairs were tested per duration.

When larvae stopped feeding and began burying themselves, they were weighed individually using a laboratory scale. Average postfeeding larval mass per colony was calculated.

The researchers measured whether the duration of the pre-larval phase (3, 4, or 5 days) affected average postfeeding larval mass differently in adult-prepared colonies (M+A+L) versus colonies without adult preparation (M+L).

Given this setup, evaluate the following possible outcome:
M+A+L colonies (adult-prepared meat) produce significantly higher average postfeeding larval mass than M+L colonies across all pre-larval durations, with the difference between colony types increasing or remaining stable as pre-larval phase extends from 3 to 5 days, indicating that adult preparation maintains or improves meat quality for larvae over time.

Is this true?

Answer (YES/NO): NO